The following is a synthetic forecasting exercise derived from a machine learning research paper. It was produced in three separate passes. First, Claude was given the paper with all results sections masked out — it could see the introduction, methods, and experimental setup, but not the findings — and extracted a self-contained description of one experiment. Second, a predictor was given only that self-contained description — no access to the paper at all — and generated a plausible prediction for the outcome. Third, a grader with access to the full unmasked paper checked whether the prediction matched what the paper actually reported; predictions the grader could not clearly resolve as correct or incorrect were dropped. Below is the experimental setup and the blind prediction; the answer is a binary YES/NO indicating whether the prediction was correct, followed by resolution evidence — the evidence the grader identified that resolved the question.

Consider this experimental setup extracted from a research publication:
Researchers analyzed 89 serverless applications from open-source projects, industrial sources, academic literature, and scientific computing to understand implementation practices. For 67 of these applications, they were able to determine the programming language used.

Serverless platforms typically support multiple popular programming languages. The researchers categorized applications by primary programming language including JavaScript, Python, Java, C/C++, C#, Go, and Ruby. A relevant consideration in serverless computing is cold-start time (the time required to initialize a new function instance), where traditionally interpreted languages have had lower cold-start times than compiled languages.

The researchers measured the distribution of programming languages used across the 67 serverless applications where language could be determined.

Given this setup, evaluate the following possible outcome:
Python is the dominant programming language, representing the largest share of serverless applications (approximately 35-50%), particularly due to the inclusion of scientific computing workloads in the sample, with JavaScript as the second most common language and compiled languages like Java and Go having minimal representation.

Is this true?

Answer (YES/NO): NO